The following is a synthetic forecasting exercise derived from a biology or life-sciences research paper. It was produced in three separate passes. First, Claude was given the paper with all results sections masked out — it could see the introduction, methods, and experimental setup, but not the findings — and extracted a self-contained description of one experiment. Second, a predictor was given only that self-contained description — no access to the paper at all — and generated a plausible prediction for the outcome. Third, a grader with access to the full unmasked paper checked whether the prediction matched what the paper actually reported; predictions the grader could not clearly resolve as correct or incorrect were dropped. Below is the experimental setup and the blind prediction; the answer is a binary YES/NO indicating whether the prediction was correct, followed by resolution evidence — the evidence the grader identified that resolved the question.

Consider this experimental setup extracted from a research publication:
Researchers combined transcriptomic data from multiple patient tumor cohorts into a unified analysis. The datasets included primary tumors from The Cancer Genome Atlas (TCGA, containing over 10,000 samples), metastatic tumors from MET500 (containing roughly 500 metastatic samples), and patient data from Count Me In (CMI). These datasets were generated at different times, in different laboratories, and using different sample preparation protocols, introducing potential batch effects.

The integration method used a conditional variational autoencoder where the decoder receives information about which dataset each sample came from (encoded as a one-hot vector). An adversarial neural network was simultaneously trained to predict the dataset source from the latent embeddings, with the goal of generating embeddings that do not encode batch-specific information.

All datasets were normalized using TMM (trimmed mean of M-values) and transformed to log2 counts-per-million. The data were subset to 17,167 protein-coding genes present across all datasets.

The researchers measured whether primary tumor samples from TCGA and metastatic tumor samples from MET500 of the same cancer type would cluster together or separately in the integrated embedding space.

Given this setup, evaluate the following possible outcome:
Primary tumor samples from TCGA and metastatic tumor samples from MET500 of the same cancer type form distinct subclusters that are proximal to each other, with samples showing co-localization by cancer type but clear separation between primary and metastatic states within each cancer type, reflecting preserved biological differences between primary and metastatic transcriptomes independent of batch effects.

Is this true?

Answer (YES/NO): NO